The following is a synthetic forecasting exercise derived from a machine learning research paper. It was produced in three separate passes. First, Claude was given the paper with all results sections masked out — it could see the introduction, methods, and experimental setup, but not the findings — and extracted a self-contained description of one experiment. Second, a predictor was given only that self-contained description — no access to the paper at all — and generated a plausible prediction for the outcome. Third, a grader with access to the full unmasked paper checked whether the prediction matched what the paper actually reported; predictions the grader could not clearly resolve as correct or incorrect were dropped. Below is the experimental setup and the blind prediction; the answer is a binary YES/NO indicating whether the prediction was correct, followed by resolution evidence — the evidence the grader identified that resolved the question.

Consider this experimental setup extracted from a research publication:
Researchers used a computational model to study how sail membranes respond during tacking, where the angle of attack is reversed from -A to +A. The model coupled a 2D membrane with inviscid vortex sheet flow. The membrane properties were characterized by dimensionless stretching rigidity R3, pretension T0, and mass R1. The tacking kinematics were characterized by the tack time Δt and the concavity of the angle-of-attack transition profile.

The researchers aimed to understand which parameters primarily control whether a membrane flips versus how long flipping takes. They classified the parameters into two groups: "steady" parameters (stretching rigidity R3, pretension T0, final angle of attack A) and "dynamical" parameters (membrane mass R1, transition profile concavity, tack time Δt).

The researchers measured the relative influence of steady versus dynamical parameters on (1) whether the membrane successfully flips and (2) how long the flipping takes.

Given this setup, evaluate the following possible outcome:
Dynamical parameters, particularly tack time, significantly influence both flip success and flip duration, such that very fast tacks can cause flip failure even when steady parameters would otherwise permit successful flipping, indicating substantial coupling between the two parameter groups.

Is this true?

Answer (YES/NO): NO